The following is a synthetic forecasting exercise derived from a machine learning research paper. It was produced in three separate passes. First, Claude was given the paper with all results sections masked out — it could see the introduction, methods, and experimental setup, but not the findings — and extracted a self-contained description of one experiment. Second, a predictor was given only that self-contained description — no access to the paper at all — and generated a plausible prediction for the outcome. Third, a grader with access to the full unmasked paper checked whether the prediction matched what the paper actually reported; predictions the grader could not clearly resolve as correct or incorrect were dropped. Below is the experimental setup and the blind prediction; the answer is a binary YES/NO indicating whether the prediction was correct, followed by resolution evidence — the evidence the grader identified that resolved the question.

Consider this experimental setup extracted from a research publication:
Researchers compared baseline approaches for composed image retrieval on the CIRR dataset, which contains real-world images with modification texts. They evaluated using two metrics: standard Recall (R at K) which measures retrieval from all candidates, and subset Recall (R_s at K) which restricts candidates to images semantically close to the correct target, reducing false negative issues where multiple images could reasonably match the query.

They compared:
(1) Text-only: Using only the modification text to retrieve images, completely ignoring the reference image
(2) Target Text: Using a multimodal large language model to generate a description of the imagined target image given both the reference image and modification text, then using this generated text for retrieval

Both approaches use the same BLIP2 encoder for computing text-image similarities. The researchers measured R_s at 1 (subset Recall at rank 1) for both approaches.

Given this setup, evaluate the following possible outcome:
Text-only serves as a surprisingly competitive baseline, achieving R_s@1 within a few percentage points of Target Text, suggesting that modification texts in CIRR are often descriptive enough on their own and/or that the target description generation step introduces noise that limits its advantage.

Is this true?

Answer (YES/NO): YES